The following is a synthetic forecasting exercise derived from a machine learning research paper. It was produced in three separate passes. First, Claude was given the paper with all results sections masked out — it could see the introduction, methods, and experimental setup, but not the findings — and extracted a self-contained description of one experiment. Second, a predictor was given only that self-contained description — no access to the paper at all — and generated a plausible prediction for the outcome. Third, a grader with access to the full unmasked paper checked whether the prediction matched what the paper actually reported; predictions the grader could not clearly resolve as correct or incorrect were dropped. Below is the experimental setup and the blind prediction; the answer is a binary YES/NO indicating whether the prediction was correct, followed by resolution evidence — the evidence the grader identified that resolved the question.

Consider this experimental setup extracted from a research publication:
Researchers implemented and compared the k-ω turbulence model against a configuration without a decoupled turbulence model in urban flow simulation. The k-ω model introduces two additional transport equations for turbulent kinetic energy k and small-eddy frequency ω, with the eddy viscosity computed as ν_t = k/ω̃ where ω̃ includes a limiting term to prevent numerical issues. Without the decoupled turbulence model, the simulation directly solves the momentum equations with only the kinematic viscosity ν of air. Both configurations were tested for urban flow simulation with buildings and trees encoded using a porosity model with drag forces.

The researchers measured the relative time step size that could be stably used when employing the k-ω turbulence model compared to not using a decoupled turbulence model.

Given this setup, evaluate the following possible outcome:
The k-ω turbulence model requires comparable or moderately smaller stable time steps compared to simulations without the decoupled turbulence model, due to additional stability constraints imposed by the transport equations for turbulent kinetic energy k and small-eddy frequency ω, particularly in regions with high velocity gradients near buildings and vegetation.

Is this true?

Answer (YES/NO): NO